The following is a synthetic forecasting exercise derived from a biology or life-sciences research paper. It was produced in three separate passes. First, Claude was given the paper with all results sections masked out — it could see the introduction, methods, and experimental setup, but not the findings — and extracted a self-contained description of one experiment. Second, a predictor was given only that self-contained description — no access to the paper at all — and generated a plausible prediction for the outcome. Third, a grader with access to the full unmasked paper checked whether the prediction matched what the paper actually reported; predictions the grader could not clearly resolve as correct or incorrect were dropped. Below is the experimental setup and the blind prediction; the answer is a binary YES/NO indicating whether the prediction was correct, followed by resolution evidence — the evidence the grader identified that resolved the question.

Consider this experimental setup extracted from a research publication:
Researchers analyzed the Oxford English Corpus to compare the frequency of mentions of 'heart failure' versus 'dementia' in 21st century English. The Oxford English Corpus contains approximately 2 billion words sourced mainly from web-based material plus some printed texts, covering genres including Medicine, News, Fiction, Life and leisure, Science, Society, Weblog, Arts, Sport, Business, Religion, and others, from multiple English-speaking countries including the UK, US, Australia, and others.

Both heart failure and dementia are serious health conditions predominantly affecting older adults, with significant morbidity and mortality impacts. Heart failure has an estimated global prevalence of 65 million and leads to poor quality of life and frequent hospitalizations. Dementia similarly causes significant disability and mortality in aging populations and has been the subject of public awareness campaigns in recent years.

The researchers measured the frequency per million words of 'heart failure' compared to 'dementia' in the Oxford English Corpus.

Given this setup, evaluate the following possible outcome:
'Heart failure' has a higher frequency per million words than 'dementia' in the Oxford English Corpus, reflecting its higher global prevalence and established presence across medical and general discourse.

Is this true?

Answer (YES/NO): YES